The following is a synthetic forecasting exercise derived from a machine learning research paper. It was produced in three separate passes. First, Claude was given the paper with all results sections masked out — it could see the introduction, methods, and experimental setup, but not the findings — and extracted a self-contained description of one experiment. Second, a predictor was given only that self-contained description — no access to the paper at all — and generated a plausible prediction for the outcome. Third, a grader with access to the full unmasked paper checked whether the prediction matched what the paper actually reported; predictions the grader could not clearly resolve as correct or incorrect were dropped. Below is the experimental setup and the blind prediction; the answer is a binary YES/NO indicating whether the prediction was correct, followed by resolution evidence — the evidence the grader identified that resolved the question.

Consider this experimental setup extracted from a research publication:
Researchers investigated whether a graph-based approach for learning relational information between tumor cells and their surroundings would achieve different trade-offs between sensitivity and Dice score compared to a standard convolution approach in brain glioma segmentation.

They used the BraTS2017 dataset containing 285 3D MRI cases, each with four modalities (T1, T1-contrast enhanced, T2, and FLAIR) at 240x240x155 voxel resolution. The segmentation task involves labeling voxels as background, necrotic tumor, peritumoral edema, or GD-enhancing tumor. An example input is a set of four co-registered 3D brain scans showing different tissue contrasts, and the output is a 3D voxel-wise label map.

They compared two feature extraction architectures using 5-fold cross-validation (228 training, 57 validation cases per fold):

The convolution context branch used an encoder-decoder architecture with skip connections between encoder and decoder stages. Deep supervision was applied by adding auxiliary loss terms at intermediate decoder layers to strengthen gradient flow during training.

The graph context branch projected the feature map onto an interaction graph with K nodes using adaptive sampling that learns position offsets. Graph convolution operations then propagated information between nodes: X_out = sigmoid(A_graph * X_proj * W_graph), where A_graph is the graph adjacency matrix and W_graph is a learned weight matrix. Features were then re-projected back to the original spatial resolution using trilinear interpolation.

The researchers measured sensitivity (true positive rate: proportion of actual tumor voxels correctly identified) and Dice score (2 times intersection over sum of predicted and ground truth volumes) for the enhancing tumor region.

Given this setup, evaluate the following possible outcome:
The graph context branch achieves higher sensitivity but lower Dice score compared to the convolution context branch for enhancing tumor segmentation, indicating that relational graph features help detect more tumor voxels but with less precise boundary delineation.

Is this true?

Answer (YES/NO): YES